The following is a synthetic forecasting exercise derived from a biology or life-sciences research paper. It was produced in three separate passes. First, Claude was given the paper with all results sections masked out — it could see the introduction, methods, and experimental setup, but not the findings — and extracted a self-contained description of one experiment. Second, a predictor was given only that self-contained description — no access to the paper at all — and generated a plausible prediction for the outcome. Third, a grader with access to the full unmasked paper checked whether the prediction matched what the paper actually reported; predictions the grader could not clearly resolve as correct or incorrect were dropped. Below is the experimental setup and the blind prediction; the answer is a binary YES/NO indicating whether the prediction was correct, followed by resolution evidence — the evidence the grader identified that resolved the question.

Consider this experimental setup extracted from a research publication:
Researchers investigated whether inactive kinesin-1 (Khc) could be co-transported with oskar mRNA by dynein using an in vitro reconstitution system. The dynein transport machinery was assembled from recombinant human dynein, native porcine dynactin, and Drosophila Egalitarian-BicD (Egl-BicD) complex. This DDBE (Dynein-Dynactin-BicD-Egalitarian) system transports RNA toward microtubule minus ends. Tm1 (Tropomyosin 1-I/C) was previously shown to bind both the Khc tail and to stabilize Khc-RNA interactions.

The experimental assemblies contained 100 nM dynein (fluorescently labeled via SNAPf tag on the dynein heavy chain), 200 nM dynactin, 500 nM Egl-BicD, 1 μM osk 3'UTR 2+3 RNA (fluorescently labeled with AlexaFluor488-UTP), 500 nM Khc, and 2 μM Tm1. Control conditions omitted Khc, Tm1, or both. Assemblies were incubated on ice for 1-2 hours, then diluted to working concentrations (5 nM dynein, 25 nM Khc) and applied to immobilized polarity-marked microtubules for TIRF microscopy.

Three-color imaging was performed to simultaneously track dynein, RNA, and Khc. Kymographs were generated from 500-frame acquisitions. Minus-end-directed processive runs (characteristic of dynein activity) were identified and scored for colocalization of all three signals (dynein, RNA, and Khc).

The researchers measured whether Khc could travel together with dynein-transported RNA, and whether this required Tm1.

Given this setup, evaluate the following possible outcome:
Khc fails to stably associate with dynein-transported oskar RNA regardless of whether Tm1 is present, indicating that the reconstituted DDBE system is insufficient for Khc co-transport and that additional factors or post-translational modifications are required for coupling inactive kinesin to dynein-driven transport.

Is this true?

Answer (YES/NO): NO